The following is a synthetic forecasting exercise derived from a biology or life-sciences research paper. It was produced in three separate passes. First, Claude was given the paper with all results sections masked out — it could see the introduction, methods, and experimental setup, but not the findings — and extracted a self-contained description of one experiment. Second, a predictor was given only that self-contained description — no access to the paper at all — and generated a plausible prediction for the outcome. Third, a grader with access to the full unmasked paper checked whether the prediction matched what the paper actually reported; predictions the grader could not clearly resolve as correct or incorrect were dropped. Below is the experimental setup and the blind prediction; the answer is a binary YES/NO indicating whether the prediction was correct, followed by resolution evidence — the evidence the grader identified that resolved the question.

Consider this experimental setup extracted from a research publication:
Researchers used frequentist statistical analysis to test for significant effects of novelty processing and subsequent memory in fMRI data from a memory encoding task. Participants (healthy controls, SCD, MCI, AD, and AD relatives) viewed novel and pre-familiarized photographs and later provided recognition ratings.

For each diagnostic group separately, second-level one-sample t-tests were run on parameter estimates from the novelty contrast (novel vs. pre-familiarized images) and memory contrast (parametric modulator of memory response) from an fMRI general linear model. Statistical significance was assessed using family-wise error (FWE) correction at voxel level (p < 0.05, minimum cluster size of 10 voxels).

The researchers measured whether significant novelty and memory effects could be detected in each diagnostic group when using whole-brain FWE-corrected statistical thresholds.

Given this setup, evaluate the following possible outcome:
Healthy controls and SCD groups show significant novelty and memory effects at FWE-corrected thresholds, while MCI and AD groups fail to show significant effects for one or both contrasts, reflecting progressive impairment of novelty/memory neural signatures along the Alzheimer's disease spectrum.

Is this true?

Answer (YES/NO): YES